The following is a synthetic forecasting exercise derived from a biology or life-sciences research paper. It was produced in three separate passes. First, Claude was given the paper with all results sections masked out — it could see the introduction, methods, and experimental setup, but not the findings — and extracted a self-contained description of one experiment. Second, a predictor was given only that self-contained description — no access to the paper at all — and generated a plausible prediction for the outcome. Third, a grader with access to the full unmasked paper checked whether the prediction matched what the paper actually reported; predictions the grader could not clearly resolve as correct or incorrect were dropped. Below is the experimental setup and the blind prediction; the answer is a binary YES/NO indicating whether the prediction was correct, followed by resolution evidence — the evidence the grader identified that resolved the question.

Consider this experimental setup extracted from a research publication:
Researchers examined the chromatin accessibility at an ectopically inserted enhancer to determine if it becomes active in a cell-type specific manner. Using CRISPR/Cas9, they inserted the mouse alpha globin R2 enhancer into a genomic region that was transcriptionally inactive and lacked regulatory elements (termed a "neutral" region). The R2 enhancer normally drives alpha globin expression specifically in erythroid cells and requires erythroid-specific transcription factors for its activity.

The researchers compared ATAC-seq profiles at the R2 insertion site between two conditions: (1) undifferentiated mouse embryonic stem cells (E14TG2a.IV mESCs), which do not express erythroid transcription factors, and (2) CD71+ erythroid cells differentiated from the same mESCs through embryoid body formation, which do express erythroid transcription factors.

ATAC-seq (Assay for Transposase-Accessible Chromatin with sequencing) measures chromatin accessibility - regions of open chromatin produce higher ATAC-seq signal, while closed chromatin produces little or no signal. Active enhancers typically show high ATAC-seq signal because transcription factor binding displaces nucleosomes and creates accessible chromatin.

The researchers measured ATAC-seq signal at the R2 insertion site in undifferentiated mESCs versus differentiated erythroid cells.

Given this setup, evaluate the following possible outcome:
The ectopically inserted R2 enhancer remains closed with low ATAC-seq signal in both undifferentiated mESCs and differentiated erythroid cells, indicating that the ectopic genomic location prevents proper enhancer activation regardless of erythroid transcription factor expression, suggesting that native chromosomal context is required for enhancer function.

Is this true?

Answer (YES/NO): NO